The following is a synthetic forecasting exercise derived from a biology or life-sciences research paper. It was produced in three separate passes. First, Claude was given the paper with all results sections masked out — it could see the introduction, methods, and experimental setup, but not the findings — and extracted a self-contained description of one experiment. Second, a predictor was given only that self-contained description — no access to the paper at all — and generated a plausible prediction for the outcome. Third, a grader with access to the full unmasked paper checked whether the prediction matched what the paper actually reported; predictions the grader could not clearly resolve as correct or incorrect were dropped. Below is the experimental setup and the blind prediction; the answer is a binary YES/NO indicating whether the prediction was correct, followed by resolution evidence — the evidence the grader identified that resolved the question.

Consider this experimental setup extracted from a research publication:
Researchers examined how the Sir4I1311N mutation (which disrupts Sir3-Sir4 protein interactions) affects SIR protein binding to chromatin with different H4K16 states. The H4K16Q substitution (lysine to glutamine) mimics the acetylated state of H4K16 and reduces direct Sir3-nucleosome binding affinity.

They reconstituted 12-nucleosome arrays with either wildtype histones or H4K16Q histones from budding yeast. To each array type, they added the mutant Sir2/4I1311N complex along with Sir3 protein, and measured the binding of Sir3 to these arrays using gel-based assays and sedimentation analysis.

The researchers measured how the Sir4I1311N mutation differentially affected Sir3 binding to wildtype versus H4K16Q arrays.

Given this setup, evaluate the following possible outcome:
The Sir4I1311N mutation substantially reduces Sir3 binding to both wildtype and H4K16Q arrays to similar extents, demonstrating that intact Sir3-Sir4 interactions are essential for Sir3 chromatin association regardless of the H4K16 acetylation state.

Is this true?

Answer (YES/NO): NO